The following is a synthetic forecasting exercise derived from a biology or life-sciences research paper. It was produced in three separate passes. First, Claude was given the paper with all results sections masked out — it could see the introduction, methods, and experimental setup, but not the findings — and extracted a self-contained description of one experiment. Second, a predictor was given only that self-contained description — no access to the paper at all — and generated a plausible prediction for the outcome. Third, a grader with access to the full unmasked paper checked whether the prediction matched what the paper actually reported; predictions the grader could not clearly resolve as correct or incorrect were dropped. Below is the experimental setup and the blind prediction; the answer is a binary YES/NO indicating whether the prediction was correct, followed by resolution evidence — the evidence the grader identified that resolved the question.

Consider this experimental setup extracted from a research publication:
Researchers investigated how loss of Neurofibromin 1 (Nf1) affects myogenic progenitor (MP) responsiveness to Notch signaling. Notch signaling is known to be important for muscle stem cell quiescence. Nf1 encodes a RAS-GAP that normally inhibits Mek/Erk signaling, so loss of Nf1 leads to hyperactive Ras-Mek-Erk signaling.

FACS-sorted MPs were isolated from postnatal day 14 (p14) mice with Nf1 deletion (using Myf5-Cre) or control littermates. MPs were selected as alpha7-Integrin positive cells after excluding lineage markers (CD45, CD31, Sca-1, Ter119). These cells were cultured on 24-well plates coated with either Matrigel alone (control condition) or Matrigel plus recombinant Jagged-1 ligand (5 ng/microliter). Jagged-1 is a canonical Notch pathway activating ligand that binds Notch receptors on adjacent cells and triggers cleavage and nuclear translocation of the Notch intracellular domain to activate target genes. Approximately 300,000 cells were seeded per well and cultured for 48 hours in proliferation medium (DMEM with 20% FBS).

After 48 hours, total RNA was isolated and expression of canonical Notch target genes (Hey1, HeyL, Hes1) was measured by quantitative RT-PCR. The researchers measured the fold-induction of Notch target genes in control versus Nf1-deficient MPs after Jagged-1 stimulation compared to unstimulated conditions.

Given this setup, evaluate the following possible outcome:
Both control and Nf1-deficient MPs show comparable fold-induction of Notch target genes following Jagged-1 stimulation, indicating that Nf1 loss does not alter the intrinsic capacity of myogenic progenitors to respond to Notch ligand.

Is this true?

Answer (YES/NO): NO